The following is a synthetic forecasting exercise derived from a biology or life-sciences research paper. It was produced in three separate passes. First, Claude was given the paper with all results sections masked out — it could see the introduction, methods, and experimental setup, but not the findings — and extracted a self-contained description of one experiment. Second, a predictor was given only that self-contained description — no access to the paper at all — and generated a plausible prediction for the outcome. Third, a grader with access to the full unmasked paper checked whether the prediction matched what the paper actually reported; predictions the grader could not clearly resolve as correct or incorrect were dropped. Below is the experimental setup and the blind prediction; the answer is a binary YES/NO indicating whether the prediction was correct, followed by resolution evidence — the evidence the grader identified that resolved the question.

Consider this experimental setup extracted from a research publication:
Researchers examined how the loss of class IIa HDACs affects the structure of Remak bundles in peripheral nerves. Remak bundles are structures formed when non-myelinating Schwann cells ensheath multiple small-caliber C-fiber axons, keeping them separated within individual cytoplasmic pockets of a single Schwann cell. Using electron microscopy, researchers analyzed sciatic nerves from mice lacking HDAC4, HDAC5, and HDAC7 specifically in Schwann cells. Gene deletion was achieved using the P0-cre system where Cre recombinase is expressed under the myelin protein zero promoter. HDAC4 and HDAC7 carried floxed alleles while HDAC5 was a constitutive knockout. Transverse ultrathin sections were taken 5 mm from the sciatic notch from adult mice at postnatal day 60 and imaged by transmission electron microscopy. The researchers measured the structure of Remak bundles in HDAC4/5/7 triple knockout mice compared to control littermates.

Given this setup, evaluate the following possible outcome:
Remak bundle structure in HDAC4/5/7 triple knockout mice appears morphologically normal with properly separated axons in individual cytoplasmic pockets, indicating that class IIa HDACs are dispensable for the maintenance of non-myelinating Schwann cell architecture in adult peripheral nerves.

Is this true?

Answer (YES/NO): NO